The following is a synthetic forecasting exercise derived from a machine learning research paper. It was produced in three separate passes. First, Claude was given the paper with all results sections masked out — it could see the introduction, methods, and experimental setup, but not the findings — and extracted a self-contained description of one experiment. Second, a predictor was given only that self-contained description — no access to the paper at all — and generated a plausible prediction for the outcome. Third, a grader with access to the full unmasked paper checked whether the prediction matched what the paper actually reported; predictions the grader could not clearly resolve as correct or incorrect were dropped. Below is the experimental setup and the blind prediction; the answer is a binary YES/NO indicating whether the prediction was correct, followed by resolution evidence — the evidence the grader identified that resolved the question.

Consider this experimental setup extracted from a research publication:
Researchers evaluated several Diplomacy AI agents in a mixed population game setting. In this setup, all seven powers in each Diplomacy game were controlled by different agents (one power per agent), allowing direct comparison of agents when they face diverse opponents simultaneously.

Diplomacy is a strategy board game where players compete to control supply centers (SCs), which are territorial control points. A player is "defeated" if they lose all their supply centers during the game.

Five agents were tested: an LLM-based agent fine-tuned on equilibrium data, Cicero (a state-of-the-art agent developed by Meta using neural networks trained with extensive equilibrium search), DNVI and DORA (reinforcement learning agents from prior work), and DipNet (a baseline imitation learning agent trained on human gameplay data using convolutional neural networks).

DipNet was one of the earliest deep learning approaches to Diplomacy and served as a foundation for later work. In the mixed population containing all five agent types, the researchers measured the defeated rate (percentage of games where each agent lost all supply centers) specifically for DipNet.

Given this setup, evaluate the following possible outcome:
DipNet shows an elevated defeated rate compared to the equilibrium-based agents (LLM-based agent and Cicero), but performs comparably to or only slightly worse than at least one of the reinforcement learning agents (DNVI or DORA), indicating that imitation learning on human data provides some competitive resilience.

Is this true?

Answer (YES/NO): NO